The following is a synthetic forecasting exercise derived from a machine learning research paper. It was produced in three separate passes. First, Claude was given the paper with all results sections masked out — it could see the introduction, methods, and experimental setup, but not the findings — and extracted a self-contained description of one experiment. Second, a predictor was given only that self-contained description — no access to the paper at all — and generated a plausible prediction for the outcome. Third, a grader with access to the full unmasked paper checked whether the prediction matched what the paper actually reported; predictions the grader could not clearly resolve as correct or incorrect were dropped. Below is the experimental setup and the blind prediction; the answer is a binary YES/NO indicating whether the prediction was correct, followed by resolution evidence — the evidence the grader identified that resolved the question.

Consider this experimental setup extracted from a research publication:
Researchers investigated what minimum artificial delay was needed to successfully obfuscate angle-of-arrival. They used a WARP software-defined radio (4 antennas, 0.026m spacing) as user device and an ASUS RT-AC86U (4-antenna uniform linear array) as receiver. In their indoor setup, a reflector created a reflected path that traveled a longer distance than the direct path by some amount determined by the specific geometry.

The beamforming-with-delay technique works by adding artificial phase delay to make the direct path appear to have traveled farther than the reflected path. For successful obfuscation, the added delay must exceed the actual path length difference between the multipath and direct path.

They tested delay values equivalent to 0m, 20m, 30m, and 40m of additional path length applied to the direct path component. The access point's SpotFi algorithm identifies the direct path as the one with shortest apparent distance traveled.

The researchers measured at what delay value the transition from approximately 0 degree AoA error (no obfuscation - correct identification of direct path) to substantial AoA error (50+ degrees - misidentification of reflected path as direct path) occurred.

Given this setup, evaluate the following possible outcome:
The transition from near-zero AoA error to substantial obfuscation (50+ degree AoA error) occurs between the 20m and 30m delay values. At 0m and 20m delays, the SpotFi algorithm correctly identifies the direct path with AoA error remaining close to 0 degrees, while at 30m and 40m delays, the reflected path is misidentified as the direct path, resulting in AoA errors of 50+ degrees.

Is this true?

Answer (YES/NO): NO